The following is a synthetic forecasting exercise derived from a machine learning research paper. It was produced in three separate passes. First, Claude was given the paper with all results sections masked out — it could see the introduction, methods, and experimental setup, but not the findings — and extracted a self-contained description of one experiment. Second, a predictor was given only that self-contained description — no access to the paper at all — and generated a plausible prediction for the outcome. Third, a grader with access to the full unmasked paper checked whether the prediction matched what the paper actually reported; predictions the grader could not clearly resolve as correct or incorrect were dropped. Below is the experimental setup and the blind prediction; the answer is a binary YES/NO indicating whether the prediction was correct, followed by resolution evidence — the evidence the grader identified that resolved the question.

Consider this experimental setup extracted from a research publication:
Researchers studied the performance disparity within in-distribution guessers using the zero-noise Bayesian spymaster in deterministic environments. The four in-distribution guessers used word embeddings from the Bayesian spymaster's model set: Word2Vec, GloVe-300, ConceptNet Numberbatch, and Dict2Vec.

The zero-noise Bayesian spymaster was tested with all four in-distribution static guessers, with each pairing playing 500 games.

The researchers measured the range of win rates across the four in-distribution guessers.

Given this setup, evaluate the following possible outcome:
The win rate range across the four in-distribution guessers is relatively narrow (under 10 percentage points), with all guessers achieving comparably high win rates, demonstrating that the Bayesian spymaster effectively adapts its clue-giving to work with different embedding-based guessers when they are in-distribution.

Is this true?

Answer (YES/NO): NO